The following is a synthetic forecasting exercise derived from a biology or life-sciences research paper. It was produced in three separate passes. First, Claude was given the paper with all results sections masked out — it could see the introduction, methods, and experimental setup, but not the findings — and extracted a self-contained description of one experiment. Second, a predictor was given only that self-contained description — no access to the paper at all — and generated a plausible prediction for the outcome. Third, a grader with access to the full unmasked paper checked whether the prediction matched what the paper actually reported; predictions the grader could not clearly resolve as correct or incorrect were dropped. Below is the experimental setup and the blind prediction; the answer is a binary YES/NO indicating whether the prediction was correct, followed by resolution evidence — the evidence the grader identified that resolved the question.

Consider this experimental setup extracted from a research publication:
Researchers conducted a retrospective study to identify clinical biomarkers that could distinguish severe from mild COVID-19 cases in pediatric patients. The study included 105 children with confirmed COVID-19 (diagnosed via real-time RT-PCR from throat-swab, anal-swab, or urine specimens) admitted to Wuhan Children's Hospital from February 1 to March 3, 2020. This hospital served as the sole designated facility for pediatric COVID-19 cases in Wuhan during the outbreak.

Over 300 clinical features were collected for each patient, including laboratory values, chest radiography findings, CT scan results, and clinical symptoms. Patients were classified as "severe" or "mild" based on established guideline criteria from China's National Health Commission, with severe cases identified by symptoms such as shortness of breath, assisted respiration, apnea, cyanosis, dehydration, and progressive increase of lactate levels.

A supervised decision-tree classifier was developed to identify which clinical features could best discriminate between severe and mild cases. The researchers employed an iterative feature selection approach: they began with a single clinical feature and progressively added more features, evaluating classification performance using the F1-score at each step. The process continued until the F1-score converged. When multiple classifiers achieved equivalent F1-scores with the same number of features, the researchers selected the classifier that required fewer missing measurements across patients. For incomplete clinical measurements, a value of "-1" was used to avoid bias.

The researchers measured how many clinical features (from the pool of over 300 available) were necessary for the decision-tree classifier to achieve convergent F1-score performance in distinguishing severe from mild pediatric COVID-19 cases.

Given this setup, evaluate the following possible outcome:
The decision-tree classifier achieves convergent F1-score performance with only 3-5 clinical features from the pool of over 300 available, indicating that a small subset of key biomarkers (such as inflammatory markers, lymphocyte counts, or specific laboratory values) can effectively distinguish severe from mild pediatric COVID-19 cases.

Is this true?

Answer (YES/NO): NO